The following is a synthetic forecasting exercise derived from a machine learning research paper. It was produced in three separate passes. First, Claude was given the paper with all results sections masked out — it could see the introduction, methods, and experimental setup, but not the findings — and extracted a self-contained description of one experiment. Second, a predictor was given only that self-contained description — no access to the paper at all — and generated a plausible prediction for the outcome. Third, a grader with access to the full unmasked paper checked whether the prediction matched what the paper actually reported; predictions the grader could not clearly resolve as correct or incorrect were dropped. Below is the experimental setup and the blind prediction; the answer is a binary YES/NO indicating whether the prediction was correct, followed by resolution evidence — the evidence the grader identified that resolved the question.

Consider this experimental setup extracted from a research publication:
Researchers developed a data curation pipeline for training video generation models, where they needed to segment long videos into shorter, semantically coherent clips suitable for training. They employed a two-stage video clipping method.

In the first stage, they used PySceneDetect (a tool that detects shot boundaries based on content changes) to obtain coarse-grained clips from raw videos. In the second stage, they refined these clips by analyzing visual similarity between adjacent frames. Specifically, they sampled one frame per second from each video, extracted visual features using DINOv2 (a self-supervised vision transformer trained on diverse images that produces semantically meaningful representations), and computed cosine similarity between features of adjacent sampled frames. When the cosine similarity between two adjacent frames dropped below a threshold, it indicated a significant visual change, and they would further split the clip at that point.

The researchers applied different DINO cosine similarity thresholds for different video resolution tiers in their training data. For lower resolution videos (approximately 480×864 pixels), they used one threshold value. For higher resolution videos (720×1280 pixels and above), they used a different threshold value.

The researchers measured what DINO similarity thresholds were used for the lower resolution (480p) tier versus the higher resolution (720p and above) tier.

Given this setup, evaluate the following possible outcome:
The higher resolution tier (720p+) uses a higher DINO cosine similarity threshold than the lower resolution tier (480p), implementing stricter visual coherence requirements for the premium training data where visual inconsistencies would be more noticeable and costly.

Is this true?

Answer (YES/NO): YES